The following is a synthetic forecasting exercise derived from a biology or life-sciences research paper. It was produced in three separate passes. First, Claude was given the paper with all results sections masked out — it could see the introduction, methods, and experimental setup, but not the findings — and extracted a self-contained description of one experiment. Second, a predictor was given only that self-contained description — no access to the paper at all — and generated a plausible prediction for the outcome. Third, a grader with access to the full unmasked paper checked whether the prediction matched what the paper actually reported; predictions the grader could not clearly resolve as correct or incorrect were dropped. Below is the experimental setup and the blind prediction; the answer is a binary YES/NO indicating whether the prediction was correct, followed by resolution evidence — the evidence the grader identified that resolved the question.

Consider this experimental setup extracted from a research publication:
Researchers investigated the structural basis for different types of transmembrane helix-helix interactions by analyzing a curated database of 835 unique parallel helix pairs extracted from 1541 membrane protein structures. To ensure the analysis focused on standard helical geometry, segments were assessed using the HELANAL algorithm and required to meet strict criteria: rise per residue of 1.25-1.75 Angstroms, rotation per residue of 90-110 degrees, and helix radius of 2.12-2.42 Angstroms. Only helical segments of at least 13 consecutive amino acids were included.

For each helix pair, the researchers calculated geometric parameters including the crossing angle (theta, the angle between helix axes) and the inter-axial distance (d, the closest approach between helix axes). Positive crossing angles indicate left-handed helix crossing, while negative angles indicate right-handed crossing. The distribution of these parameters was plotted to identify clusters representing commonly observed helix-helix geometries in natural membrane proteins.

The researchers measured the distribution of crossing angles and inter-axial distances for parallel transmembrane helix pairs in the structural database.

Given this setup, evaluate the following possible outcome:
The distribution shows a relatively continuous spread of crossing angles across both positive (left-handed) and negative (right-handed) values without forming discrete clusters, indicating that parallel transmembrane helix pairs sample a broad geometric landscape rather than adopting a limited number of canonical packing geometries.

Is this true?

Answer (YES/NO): NO